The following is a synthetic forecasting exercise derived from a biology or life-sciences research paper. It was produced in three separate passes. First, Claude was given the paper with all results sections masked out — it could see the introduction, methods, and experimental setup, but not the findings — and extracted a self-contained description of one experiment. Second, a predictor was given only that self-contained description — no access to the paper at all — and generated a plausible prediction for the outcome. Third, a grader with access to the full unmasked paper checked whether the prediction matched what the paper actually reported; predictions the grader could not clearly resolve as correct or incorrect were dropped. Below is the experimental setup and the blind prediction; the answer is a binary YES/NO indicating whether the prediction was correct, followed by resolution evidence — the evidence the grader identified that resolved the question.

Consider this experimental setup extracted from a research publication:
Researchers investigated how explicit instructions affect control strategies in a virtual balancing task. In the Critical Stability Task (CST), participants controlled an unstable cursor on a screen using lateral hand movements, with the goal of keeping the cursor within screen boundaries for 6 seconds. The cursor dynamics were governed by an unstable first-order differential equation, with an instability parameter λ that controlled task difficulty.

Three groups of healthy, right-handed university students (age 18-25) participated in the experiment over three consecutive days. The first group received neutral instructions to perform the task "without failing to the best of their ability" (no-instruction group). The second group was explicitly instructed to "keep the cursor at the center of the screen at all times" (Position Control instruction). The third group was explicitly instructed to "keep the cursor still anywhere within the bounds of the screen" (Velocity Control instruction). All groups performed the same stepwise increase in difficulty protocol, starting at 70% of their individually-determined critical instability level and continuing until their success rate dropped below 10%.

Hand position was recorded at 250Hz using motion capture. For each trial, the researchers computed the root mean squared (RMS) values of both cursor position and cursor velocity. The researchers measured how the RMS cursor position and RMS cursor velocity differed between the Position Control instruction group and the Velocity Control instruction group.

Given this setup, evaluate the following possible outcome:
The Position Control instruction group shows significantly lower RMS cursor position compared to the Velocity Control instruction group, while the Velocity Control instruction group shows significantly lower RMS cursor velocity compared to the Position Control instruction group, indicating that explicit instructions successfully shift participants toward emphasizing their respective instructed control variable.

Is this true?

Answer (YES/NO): YES